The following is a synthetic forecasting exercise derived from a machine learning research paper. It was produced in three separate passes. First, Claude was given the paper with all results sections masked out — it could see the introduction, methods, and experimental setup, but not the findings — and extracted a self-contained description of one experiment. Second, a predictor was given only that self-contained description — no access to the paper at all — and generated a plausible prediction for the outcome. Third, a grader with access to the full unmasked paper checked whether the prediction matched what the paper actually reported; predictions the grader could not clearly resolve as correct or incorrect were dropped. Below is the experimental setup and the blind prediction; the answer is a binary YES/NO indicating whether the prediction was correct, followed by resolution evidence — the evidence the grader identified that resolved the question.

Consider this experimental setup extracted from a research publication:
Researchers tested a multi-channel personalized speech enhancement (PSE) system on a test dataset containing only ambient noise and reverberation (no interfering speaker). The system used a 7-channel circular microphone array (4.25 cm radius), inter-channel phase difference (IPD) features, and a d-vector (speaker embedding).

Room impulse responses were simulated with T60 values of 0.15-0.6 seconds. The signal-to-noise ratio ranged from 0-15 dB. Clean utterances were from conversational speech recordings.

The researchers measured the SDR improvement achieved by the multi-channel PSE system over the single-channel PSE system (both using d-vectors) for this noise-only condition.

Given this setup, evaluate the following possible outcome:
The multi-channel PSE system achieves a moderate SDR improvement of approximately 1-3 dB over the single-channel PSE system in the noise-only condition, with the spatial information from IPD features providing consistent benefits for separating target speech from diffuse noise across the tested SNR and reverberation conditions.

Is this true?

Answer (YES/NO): YES